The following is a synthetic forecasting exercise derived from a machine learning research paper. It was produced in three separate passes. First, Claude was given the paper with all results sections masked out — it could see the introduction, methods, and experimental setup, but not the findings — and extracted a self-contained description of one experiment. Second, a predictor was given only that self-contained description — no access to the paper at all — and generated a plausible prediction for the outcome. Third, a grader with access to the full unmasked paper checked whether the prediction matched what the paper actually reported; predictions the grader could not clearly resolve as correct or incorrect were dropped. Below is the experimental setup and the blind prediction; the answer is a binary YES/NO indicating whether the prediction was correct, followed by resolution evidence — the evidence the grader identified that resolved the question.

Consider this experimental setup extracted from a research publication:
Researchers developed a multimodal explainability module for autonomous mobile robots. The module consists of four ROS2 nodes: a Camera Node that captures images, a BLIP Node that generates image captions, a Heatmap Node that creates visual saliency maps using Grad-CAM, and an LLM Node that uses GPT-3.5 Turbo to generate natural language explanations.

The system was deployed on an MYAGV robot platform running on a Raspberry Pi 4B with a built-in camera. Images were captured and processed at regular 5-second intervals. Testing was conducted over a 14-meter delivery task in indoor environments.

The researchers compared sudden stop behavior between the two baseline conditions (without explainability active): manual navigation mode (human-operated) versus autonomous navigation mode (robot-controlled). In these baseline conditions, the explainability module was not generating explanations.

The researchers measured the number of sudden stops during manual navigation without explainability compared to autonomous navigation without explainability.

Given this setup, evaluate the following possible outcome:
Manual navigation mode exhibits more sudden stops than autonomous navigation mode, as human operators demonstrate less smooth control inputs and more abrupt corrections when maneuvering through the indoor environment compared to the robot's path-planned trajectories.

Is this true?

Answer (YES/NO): NO